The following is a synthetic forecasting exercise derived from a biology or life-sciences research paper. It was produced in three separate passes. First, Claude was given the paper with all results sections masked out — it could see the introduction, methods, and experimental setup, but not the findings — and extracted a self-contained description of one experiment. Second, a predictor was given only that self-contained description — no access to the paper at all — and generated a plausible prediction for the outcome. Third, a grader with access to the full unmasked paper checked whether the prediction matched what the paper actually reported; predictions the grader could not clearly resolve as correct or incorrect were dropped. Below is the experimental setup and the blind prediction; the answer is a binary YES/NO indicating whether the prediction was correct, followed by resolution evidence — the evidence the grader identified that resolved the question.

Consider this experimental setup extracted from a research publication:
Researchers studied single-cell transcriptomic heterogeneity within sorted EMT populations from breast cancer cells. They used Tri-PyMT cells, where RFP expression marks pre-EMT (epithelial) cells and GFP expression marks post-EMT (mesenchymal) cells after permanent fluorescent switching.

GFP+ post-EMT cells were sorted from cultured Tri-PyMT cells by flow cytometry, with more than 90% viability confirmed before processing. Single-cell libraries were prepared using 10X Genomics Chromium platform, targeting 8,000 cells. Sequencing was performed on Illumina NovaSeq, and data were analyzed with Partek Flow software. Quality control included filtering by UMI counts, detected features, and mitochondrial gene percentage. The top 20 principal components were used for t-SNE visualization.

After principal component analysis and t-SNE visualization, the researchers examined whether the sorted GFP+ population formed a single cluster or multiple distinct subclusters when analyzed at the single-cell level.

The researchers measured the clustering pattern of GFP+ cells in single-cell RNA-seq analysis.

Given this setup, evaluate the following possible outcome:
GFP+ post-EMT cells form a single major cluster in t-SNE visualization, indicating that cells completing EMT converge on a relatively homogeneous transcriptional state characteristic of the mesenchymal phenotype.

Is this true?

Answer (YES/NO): NO